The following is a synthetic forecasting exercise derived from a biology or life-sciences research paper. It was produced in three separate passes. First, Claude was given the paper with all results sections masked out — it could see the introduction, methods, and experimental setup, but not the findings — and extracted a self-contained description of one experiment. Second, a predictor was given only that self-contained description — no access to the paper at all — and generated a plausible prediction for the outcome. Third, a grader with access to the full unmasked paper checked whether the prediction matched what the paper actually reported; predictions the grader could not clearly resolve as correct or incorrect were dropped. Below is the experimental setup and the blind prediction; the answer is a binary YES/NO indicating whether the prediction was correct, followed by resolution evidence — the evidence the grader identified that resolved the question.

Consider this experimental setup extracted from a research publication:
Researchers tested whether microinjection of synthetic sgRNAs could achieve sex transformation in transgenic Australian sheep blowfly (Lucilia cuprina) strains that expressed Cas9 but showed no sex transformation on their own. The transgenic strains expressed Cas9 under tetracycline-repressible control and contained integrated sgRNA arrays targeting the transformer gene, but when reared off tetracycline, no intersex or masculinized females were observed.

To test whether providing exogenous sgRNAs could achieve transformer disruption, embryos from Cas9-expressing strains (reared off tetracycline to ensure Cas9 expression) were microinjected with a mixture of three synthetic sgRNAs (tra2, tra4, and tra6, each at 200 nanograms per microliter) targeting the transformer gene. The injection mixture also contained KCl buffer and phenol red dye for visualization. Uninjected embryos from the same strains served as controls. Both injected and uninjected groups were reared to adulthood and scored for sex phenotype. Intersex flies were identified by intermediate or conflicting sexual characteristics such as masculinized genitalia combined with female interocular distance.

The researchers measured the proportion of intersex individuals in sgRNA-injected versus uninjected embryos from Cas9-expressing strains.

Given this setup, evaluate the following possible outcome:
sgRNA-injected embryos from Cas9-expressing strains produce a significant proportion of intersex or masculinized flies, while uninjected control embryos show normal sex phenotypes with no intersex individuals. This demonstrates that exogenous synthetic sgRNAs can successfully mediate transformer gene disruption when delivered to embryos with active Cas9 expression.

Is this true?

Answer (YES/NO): YES